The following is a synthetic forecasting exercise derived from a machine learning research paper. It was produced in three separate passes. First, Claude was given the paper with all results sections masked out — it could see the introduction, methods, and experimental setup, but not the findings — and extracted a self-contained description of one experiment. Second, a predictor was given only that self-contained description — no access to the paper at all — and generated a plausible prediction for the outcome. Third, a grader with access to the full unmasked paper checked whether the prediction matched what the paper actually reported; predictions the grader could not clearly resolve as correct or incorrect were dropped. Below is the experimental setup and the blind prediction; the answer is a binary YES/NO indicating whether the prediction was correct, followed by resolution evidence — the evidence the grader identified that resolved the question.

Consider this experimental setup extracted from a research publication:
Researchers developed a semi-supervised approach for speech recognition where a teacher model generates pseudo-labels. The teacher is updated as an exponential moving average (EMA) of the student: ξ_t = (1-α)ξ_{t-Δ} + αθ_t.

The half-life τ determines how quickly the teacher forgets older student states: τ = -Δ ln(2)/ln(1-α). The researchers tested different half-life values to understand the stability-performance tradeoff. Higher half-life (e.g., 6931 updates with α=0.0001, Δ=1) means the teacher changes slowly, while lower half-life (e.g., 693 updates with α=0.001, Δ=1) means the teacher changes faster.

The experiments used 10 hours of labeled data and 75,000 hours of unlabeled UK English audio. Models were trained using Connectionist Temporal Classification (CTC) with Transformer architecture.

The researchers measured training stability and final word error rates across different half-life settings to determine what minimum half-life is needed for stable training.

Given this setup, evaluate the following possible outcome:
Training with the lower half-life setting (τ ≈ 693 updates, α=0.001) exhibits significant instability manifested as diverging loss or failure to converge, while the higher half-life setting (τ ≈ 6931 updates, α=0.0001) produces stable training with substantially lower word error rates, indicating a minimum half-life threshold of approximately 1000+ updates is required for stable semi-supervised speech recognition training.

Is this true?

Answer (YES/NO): YES